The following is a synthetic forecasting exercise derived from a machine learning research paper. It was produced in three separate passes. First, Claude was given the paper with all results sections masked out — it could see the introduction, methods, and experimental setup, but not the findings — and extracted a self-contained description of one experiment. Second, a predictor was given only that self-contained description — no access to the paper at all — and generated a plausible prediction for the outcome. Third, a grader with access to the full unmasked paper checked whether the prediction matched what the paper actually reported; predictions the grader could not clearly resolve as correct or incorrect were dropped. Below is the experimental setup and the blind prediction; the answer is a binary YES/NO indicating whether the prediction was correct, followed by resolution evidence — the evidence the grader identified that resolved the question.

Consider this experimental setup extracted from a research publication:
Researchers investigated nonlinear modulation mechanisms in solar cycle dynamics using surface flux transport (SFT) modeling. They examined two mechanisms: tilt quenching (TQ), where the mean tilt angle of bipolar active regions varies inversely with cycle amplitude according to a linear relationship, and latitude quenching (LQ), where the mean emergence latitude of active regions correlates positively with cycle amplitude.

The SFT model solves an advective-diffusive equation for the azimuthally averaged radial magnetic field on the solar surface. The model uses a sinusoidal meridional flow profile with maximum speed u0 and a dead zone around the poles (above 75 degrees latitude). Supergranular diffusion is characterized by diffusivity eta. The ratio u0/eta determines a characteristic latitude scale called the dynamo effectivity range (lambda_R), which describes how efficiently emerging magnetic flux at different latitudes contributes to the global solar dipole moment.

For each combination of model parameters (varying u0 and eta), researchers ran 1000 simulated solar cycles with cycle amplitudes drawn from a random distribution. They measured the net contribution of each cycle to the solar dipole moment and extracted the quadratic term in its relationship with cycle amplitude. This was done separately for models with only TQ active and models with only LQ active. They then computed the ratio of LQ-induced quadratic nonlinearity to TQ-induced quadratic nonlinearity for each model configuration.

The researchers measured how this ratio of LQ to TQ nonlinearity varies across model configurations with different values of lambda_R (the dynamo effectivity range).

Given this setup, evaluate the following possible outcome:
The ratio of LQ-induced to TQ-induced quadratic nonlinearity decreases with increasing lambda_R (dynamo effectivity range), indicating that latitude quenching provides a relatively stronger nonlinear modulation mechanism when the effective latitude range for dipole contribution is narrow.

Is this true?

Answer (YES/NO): YES